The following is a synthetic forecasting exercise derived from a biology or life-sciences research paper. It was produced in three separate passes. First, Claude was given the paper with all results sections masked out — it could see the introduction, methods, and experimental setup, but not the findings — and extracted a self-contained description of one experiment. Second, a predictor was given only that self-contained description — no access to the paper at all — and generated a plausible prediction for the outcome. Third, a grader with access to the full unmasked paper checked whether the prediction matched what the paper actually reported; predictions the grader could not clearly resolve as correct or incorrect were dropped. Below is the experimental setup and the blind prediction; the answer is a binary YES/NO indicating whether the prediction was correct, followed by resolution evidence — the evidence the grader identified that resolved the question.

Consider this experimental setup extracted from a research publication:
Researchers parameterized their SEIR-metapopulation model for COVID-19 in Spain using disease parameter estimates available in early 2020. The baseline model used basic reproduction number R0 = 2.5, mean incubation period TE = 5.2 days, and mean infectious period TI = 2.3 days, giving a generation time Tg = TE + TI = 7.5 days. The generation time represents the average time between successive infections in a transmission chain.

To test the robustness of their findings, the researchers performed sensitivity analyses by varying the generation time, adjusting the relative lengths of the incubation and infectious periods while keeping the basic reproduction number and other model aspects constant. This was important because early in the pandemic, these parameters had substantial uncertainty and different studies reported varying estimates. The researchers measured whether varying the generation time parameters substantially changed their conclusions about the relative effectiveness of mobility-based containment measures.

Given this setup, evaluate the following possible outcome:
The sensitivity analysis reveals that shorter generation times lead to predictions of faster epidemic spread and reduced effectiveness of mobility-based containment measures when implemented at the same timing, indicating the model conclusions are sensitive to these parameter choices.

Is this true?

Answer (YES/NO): NO